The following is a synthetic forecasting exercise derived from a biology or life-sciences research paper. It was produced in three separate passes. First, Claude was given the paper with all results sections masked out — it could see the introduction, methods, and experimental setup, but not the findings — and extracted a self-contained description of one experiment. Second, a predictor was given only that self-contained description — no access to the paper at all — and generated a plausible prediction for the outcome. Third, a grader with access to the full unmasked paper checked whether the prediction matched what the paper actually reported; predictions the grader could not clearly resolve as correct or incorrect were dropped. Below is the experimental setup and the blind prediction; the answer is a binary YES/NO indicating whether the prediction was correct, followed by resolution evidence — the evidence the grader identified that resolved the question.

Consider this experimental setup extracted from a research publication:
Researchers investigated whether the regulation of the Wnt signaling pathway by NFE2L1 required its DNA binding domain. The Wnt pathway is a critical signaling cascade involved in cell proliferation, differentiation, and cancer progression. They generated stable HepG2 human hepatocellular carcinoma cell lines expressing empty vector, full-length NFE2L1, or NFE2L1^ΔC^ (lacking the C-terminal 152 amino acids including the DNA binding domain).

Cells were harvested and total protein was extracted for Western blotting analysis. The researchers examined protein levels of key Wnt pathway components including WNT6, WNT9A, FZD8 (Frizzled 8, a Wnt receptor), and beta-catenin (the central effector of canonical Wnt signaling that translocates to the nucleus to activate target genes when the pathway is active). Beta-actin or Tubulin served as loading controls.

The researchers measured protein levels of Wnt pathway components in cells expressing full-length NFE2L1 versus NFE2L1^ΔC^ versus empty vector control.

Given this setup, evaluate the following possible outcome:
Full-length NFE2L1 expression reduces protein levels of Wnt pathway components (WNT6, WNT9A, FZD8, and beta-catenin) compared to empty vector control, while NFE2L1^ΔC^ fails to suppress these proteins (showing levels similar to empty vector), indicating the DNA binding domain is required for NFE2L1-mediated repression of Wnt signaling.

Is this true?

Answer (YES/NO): NO